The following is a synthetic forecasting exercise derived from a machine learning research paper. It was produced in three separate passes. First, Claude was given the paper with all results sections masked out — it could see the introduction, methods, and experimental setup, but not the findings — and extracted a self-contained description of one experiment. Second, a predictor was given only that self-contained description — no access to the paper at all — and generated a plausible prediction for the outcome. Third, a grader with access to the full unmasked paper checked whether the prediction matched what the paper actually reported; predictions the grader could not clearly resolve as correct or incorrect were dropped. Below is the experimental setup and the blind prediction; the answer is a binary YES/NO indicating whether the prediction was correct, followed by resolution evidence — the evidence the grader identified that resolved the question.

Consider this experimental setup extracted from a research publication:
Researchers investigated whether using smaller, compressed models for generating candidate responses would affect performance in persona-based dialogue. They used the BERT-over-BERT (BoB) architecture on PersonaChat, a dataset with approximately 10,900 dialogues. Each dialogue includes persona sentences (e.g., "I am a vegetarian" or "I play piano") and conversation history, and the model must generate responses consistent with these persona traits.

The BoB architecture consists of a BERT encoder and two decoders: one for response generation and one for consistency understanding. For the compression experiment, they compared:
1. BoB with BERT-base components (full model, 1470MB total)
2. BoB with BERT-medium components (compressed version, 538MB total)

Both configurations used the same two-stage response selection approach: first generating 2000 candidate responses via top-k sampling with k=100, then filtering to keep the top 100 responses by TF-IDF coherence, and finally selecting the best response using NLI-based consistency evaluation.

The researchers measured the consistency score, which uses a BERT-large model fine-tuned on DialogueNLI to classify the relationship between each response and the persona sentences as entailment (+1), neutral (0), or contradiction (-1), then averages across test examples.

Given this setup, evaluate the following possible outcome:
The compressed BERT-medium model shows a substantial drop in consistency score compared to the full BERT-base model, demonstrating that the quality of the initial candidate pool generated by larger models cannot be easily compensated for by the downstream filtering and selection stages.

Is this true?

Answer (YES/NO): NO